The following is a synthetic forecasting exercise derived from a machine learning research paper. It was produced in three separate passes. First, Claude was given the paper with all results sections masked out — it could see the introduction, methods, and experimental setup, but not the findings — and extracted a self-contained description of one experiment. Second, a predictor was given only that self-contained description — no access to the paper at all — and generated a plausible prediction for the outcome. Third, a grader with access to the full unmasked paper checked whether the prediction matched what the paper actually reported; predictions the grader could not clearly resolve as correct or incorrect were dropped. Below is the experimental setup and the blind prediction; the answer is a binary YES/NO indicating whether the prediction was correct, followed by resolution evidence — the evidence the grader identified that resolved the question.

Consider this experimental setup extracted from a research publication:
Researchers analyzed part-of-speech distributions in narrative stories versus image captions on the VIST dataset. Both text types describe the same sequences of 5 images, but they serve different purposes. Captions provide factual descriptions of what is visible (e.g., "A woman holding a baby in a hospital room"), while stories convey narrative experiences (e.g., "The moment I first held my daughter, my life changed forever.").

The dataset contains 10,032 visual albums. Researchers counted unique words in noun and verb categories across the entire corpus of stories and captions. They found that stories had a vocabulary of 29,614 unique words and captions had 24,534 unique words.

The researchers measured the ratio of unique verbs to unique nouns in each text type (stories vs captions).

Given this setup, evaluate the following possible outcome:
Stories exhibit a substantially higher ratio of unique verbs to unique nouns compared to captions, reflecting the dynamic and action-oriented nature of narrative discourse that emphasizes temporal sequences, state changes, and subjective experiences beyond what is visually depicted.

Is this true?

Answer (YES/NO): YES